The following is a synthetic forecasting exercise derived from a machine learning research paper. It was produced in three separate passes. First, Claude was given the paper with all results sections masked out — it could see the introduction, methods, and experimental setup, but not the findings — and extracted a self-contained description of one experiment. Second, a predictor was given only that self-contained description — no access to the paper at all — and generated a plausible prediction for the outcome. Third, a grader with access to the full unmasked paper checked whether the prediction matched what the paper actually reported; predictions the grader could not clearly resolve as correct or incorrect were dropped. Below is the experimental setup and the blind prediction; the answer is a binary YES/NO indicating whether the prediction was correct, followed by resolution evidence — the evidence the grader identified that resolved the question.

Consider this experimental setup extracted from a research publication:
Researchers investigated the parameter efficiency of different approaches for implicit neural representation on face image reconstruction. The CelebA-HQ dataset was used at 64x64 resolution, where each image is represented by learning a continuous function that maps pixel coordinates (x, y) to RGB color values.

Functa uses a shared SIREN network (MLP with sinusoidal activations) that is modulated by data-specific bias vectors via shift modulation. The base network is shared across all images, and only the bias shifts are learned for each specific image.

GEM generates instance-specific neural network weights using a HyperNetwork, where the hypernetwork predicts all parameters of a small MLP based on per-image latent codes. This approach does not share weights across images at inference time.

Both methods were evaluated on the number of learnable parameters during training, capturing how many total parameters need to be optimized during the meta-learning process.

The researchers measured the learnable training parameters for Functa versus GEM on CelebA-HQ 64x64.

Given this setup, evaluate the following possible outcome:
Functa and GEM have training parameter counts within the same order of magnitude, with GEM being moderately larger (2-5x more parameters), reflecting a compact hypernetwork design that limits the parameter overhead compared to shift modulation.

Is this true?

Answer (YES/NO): NO